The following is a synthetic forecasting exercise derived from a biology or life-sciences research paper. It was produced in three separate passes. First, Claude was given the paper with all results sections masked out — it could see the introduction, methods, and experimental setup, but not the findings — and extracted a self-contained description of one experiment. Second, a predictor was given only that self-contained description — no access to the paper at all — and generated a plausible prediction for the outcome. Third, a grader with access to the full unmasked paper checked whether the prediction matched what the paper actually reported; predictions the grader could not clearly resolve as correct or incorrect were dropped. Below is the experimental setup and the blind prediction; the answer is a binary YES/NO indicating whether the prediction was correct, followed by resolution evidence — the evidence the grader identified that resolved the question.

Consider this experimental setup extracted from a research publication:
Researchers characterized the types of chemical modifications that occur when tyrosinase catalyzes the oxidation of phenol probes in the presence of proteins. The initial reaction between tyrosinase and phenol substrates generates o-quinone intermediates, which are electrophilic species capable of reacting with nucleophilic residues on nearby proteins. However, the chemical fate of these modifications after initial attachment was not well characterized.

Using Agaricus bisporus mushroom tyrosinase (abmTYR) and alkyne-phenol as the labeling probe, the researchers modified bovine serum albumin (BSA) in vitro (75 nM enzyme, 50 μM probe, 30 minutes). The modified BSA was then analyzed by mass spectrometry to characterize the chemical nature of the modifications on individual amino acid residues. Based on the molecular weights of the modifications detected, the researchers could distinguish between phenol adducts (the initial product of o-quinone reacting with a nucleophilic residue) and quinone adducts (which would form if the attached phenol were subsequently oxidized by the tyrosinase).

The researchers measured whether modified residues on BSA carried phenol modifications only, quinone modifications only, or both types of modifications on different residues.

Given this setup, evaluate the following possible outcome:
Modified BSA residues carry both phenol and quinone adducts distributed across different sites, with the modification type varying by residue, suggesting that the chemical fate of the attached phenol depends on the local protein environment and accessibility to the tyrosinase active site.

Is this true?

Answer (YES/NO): YES